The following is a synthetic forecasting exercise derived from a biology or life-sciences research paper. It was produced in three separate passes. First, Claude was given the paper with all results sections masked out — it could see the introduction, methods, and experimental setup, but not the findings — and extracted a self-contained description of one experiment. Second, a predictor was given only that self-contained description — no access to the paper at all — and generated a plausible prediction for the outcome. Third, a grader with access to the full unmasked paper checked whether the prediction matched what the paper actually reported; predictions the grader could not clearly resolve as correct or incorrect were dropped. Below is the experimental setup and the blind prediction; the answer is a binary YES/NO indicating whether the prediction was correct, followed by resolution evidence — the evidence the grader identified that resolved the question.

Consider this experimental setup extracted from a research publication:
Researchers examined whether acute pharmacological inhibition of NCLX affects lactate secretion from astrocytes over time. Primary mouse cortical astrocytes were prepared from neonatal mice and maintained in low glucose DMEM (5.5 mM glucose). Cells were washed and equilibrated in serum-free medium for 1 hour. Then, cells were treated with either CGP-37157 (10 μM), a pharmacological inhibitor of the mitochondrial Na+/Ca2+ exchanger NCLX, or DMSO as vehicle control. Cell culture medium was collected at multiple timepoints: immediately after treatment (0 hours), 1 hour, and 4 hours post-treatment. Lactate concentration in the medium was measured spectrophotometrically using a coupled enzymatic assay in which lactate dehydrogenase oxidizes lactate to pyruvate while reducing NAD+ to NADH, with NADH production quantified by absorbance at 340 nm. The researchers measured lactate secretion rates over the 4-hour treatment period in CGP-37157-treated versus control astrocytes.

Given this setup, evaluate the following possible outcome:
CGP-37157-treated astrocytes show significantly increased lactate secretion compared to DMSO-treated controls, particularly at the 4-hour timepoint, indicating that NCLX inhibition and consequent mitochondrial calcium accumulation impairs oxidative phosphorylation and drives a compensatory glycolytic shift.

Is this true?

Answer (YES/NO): NO